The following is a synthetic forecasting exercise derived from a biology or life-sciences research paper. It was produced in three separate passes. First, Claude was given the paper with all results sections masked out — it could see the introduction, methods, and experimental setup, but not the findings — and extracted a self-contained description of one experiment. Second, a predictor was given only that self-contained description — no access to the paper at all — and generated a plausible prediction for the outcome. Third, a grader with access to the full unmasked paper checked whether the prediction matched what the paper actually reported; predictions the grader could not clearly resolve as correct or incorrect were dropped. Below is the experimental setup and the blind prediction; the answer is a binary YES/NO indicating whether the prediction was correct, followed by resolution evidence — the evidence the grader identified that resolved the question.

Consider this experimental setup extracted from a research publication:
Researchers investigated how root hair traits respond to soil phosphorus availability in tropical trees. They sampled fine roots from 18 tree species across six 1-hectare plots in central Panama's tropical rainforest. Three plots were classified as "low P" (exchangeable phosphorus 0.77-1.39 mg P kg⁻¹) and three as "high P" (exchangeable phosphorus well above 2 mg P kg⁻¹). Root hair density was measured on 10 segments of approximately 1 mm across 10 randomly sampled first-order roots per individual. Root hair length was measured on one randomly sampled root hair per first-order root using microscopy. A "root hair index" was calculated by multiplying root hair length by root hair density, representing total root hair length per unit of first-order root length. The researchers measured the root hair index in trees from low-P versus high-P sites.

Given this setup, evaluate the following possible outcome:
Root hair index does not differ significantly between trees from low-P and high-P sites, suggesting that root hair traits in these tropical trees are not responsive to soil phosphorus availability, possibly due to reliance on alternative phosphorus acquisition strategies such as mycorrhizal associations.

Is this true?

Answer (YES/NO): NO